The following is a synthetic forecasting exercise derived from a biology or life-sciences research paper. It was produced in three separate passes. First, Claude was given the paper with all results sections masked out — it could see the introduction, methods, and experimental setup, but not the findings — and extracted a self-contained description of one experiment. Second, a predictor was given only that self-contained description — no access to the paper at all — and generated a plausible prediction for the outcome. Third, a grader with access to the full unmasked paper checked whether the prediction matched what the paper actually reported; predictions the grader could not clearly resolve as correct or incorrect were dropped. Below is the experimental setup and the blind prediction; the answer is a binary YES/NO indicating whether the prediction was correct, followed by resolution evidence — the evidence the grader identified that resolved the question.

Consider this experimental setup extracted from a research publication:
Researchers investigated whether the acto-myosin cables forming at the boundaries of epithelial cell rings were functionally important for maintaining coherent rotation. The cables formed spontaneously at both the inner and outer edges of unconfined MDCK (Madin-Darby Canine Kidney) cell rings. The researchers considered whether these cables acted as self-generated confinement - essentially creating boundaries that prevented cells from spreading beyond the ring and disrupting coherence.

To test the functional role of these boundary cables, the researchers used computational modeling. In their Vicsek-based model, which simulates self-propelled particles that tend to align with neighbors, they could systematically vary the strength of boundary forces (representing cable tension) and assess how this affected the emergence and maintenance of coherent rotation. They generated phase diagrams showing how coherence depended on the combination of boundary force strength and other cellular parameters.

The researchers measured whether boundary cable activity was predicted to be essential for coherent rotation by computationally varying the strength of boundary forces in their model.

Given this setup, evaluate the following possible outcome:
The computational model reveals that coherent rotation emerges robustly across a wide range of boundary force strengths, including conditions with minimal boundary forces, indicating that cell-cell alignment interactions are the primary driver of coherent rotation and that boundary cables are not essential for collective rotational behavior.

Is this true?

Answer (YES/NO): NO